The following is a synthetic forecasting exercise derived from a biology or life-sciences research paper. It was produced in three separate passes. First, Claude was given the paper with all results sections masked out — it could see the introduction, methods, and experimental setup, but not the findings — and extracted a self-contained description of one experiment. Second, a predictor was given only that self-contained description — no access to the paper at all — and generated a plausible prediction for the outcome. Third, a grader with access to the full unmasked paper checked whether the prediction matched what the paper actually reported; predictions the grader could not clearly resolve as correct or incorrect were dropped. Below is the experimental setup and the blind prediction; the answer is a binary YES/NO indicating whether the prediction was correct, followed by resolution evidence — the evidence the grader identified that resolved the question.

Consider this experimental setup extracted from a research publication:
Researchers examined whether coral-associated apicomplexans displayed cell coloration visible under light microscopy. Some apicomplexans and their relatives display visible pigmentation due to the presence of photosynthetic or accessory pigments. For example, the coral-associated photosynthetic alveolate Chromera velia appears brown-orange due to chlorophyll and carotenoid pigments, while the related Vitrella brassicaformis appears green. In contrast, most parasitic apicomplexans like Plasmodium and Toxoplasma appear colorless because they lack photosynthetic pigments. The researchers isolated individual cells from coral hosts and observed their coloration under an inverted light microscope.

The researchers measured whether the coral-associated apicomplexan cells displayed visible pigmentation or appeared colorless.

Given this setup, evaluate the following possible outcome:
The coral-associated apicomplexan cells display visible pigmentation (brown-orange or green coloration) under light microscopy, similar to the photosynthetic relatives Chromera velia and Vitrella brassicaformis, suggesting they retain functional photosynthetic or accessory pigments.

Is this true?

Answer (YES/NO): NO